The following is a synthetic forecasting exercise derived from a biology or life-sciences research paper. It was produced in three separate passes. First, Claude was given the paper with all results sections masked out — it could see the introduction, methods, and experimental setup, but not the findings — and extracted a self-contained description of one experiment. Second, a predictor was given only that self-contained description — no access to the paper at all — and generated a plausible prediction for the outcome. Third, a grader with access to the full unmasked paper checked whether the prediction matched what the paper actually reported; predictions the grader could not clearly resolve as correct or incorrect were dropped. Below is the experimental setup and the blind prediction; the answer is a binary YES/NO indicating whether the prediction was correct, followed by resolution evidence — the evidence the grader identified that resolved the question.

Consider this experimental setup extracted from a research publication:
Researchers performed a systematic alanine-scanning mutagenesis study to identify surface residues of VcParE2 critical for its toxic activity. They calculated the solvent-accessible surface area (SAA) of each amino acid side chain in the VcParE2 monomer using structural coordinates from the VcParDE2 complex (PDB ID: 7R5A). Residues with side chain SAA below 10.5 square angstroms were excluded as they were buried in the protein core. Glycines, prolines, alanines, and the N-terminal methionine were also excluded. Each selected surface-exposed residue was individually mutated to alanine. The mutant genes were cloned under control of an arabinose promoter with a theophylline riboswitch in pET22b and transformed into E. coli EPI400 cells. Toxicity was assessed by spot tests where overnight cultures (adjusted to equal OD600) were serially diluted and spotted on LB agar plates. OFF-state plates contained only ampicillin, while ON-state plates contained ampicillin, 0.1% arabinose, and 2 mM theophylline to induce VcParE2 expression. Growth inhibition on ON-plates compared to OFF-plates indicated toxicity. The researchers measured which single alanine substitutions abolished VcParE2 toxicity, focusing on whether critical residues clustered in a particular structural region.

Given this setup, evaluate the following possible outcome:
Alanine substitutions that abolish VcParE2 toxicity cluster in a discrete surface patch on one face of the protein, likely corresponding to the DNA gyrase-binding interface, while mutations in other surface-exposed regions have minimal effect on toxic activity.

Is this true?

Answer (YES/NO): NO